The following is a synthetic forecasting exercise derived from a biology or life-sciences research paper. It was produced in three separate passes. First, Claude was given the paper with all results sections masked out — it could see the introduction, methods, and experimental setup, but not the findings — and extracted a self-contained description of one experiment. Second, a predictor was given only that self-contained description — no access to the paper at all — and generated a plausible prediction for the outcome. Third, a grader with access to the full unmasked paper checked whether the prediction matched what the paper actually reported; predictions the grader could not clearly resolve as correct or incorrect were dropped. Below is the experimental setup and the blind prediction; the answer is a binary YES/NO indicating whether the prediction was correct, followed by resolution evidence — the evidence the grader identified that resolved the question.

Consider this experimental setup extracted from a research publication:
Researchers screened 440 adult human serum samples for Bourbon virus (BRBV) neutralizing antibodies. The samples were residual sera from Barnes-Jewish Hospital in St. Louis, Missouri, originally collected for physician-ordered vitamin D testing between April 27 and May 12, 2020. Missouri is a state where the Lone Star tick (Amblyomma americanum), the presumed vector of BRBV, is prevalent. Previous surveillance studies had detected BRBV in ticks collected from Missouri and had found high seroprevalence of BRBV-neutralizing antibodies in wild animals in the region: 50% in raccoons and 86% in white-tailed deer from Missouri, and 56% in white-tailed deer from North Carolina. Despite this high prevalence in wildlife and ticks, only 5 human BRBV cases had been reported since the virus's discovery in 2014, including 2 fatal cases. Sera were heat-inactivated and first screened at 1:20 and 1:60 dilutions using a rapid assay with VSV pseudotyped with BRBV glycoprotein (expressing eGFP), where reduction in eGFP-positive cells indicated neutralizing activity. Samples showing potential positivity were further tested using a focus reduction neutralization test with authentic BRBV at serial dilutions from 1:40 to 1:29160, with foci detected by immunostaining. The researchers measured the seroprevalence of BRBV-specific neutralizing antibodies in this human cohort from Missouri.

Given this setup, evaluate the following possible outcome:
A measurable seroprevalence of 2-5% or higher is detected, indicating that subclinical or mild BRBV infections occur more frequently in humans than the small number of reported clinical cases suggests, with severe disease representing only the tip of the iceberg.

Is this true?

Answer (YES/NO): NO